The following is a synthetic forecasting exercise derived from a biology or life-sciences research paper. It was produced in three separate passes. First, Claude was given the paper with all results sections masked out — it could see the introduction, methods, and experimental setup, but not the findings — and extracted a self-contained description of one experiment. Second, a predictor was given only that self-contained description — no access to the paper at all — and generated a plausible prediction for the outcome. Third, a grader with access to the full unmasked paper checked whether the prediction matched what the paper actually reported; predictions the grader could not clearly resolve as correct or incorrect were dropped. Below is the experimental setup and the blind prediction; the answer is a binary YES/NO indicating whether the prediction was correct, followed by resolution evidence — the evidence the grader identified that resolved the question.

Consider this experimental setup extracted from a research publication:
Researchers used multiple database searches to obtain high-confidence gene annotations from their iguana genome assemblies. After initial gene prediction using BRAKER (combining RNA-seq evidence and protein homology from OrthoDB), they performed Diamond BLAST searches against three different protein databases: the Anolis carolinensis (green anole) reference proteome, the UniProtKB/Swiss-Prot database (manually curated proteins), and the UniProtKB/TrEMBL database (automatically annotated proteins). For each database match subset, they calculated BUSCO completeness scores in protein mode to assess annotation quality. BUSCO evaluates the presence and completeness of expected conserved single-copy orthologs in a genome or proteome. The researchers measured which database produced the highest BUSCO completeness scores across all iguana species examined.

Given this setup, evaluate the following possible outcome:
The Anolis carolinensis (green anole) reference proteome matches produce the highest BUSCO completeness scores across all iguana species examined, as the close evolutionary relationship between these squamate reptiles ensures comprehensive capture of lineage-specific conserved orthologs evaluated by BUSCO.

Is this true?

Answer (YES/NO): NO